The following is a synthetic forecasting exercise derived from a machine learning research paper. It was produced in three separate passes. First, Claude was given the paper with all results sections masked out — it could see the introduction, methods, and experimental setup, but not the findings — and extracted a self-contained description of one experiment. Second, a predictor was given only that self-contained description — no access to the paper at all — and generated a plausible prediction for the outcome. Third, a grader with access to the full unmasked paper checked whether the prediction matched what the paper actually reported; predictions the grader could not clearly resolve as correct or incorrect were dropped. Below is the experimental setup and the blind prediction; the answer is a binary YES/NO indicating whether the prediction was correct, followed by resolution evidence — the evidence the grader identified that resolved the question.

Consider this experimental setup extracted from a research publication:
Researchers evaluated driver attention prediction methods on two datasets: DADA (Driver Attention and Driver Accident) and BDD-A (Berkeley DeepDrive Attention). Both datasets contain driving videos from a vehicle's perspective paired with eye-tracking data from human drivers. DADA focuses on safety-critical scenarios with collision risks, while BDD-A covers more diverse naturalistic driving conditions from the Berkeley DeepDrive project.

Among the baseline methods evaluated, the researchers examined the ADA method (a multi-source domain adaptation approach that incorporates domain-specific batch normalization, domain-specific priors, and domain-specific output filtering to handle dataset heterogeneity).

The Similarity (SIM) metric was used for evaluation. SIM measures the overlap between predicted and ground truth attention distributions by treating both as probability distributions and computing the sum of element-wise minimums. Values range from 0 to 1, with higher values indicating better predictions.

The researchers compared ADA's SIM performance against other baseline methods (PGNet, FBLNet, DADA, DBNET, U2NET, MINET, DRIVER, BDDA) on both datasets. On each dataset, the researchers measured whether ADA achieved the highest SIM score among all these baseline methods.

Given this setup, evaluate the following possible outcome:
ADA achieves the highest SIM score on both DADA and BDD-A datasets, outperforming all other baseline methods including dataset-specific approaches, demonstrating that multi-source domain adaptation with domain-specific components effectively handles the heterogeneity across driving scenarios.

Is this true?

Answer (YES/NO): NO